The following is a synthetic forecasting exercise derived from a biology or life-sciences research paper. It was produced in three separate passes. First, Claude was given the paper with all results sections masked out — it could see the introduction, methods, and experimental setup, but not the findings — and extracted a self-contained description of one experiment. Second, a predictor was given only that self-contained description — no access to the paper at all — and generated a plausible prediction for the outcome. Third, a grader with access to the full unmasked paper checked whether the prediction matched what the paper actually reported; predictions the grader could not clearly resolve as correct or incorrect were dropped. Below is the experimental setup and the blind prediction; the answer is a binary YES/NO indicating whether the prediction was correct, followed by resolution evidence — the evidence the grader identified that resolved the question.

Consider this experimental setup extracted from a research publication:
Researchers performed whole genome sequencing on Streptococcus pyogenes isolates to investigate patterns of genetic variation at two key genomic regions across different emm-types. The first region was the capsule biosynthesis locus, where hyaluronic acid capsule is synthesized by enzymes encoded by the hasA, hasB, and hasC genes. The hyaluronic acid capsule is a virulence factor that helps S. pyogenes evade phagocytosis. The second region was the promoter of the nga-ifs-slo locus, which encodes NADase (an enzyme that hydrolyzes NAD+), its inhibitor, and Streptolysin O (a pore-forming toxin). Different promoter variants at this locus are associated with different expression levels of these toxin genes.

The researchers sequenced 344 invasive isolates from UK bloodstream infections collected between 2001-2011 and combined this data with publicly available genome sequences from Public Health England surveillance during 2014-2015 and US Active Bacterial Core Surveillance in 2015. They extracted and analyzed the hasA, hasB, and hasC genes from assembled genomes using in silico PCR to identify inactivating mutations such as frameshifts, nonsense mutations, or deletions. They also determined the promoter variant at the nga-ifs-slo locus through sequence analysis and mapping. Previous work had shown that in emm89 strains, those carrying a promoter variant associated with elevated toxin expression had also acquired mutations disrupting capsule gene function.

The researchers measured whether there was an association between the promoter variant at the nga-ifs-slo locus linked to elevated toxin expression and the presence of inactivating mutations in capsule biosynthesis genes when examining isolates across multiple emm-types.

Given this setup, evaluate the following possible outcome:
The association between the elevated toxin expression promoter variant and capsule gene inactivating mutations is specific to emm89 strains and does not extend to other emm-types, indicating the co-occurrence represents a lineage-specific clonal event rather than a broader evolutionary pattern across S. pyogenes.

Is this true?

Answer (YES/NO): NO